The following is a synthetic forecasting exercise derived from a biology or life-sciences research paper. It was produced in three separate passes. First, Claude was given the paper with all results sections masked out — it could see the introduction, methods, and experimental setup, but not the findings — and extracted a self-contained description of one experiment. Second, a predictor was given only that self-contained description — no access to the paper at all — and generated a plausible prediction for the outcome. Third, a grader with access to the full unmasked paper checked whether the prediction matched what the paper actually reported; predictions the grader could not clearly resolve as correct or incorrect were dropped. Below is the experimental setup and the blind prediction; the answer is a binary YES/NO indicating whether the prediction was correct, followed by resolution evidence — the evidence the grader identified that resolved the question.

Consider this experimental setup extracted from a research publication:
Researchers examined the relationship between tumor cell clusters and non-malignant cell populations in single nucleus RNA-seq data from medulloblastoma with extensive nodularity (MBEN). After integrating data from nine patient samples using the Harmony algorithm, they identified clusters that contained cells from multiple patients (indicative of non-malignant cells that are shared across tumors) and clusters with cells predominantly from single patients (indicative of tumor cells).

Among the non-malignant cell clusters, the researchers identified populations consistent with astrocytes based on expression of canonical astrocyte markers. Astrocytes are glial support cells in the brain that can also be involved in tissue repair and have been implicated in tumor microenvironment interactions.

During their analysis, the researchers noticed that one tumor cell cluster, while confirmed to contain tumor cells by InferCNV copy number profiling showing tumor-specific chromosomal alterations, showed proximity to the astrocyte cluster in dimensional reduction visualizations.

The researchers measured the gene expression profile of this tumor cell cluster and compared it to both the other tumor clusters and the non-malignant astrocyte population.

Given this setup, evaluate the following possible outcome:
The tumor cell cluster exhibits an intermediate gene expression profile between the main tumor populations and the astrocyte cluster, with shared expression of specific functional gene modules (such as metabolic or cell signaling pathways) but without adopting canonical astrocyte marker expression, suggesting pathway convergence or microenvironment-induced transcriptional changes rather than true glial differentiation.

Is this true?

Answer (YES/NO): NO